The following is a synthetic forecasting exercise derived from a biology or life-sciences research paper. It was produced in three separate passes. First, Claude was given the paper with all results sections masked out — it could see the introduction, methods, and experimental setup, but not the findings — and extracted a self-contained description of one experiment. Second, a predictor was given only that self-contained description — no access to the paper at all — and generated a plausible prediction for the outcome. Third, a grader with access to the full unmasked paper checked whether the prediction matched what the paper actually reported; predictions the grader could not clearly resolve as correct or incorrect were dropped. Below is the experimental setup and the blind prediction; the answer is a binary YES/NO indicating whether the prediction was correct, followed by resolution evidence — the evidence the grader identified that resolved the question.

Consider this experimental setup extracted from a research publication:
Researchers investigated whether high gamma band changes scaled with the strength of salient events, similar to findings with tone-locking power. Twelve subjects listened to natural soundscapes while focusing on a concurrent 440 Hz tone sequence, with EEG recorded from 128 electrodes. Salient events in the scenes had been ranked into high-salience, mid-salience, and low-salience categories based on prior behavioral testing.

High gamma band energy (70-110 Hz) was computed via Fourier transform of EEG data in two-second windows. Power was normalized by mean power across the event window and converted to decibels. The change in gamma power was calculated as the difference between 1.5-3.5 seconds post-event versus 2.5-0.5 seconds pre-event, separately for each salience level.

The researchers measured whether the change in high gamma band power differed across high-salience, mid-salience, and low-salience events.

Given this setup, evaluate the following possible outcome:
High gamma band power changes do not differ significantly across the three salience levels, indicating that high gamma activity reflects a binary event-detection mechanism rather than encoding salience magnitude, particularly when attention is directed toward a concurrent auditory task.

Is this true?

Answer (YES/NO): NO